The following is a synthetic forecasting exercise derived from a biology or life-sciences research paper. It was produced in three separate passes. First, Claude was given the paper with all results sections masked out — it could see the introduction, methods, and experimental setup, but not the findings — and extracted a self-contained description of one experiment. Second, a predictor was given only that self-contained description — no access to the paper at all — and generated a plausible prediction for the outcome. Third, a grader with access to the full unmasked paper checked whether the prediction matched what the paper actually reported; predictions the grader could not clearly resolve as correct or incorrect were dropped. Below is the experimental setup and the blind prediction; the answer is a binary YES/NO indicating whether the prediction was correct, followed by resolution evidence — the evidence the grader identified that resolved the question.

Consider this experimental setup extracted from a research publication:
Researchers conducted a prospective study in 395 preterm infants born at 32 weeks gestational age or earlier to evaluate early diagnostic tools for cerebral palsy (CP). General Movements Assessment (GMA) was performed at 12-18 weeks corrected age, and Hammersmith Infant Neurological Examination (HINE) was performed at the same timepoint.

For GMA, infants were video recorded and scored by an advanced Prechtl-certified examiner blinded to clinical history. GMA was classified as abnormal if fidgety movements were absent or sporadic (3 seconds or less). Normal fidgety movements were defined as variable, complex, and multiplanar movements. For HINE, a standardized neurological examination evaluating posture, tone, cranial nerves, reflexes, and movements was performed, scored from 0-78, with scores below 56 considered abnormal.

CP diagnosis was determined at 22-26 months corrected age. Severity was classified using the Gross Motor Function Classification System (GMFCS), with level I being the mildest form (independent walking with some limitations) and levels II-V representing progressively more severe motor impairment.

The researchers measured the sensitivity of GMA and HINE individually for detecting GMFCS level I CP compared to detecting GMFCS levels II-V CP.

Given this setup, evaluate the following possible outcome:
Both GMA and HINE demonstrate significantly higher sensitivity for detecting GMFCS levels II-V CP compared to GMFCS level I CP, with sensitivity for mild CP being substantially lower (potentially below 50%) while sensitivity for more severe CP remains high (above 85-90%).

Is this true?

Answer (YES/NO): NO